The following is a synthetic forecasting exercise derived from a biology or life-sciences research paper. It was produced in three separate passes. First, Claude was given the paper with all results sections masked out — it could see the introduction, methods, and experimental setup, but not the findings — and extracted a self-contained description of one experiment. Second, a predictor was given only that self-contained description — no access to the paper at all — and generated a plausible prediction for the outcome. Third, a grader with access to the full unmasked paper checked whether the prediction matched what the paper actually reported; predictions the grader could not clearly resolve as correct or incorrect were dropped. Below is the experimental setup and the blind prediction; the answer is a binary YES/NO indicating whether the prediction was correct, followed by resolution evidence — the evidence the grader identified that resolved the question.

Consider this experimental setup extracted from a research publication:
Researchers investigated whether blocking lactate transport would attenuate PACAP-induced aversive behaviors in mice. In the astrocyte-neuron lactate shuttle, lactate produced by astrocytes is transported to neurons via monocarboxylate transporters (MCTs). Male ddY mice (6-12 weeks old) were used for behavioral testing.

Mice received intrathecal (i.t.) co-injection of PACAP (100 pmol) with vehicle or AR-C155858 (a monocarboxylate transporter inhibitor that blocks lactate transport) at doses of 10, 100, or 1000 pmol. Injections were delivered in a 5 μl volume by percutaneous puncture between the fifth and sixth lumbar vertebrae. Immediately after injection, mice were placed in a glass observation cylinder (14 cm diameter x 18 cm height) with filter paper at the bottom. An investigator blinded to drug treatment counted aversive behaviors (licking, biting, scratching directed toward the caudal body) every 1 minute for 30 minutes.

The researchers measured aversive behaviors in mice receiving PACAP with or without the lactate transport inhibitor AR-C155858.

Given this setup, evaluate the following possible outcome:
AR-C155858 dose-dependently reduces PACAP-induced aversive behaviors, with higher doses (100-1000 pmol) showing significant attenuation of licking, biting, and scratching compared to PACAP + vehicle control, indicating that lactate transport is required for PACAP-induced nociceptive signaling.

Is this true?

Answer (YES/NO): NO